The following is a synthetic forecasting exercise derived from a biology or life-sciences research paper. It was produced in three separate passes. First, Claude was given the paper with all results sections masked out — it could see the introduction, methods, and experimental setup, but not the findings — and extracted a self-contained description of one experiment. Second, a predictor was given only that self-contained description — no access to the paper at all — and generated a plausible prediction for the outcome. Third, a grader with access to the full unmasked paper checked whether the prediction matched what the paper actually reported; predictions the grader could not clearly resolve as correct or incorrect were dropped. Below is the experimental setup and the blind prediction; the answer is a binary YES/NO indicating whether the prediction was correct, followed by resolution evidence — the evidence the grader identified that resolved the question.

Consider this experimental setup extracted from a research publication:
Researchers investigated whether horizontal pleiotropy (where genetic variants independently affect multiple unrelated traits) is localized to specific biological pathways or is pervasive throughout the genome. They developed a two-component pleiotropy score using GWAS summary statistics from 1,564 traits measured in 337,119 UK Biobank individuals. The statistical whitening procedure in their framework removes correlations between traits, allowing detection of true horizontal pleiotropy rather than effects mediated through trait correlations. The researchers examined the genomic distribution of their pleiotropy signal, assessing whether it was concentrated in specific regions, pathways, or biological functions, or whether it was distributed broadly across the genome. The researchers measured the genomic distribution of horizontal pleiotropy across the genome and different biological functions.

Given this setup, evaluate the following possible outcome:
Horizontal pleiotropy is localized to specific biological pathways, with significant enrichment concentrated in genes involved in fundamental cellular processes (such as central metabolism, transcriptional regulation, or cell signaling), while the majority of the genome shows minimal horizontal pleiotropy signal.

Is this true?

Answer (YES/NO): NO